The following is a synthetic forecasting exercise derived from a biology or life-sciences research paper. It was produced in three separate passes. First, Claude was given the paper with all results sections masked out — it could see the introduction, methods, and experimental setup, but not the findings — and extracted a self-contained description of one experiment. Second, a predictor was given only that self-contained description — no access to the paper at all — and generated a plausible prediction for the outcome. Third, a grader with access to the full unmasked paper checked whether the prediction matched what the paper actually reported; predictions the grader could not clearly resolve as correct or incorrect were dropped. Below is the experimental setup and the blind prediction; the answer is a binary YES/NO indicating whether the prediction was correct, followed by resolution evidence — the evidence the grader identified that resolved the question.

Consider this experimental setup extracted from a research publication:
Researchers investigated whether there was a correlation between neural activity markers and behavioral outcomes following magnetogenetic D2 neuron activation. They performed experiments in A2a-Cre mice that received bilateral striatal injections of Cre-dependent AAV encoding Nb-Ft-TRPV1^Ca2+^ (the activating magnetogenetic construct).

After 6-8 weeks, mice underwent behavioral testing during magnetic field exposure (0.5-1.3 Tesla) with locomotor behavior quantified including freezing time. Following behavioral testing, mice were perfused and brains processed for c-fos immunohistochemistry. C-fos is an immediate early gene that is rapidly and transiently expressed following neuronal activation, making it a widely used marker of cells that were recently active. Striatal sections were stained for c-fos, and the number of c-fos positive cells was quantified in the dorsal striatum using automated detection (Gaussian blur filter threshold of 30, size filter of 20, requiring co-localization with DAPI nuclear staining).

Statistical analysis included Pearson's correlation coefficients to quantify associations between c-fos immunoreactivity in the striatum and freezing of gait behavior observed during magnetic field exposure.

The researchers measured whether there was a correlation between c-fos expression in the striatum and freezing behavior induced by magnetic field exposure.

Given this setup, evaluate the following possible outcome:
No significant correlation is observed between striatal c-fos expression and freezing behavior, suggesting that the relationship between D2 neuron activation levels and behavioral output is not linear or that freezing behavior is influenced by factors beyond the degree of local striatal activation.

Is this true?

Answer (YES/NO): YES